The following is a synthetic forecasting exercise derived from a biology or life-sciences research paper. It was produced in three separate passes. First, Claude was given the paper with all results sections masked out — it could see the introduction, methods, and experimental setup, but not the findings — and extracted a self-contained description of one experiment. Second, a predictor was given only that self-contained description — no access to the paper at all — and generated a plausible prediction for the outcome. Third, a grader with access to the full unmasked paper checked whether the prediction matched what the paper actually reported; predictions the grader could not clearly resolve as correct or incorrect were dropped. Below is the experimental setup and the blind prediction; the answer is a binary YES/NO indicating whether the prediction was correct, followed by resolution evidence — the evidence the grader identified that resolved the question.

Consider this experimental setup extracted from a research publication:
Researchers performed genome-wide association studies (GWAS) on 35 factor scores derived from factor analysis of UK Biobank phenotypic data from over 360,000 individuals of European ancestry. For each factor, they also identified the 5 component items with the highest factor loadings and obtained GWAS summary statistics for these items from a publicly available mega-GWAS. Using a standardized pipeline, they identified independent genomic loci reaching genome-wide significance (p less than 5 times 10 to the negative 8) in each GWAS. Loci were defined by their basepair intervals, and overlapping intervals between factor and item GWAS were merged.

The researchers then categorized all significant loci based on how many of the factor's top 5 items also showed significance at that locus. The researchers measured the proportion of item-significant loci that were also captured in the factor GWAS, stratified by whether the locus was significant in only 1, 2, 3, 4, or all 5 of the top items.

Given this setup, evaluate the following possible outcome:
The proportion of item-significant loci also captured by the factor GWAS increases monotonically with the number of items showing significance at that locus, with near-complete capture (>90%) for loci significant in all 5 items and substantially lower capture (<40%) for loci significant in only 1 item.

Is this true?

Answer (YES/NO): YES